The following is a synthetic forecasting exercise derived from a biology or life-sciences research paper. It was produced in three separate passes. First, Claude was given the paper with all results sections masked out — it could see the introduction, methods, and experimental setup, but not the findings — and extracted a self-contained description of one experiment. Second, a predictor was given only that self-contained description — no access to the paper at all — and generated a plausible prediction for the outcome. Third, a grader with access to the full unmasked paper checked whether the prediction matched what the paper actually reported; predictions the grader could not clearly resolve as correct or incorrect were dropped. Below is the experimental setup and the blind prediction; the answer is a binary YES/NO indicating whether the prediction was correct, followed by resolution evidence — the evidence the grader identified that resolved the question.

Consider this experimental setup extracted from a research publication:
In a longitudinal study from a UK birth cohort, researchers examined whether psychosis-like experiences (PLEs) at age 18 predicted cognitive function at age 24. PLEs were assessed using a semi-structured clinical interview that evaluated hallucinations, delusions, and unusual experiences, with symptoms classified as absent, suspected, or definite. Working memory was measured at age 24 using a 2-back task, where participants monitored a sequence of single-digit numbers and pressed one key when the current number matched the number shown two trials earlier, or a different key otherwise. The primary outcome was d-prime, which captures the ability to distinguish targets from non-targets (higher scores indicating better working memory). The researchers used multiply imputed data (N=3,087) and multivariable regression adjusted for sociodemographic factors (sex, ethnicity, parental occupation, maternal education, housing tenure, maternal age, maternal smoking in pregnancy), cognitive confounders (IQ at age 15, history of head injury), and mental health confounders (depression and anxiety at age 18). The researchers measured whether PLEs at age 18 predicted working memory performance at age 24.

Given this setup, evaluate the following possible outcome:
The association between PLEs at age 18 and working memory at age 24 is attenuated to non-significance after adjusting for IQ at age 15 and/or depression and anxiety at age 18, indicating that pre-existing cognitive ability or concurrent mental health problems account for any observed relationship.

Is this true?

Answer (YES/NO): NO